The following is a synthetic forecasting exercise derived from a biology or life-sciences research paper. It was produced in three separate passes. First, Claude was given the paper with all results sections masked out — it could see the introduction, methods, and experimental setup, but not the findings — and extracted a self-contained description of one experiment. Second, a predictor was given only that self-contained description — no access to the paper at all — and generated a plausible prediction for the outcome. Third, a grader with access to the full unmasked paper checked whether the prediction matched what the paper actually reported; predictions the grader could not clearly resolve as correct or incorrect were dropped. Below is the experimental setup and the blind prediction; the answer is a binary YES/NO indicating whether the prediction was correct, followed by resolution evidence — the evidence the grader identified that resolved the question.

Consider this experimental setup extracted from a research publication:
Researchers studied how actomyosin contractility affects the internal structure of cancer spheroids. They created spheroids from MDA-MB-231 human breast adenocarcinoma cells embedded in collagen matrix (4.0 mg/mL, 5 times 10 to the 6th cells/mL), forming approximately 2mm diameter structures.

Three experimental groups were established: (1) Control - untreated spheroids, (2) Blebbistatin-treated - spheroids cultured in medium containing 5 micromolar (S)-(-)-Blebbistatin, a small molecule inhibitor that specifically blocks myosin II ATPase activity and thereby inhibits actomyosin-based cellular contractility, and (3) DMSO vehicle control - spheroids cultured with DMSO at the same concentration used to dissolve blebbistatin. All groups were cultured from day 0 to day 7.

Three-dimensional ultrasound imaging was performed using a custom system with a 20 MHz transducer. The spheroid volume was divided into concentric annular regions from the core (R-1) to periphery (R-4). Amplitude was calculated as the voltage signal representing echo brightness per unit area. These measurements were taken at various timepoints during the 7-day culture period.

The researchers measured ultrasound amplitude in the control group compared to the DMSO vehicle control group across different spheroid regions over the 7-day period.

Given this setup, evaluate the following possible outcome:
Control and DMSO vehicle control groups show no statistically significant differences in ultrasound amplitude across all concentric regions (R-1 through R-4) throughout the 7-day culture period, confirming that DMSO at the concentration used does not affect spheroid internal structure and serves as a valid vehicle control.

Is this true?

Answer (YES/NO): NO